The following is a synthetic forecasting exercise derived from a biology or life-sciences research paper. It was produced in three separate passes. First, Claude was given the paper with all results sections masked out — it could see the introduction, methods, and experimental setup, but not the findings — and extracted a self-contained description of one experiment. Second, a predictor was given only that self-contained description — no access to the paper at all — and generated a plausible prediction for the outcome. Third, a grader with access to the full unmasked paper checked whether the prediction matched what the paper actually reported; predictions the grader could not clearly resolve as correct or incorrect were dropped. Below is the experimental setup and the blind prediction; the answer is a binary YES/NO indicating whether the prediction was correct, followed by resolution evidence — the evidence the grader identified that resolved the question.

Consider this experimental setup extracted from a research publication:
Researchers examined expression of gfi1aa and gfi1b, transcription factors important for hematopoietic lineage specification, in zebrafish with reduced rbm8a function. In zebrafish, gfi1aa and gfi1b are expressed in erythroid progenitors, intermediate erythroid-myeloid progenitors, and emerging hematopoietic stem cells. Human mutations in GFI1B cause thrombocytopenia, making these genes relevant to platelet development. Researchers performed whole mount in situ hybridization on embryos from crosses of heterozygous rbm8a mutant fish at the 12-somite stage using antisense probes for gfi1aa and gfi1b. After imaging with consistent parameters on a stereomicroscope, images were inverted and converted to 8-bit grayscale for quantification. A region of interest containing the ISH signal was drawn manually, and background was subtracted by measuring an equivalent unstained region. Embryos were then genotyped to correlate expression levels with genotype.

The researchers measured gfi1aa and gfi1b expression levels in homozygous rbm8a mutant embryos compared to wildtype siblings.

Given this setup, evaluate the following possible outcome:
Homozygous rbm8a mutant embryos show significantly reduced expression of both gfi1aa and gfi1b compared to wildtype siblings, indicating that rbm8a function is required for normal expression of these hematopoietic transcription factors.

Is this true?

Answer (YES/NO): NO